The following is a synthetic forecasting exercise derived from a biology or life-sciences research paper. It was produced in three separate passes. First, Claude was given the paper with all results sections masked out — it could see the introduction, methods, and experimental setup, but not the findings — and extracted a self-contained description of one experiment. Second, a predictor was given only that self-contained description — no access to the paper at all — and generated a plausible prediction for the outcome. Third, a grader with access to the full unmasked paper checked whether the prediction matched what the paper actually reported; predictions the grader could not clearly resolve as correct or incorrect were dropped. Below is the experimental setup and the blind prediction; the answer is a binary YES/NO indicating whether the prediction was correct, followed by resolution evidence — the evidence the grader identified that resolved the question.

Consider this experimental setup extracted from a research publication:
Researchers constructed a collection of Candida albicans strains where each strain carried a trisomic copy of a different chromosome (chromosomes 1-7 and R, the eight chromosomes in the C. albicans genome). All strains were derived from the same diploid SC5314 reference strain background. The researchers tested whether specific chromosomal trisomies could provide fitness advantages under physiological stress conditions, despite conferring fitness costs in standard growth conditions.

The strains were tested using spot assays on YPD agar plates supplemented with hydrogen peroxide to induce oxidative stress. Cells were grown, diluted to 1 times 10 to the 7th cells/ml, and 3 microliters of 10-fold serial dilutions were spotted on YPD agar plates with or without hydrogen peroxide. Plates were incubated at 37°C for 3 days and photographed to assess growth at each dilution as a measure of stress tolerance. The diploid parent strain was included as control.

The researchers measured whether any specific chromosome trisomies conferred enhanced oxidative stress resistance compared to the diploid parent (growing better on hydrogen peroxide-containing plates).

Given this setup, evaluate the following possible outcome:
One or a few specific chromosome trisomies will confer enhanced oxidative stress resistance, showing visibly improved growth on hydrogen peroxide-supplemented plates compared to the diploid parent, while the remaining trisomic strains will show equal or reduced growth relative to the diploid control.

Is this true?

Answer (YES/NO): YES